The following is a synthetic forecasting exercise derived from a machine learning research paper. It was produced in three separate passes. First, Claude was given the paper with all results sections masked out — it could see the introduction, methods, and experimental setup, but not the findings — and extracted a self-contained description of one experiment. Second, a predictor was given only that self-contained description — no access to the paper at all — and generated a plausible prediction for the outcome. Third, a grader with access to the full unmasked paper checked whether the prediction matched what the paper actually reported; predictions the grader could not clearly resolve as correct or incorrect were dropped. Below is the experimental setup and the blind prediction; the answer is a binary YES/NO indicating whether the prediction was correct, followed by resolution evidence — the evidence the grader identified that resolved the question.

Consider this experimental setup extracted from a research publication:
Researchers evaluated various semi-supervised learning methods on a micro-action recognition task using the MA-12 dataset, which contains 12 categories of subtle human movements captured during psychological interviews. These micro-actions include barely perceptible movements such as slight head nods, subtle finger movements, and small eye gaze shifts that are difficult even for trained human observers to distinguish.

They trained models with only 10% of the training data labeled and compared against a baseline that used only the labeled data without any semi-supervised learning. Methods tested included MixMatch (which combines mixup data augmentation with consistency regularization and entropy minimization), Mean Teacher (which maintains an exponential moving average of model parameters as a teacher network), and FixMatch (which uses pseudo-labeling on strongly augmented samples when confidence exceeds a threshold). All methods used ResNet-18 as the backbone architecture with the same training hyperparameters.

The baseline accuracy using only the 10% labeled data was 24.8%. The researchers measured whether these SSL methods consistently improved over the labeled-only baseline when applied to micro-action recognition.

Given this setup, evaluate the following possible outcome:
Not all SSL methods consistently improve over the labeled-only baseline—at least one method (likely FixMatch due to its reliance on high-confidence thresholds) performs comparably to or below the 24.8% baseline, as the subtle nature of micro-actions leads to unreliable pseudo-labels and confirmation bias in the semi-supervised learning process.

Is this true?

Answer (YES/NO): NO